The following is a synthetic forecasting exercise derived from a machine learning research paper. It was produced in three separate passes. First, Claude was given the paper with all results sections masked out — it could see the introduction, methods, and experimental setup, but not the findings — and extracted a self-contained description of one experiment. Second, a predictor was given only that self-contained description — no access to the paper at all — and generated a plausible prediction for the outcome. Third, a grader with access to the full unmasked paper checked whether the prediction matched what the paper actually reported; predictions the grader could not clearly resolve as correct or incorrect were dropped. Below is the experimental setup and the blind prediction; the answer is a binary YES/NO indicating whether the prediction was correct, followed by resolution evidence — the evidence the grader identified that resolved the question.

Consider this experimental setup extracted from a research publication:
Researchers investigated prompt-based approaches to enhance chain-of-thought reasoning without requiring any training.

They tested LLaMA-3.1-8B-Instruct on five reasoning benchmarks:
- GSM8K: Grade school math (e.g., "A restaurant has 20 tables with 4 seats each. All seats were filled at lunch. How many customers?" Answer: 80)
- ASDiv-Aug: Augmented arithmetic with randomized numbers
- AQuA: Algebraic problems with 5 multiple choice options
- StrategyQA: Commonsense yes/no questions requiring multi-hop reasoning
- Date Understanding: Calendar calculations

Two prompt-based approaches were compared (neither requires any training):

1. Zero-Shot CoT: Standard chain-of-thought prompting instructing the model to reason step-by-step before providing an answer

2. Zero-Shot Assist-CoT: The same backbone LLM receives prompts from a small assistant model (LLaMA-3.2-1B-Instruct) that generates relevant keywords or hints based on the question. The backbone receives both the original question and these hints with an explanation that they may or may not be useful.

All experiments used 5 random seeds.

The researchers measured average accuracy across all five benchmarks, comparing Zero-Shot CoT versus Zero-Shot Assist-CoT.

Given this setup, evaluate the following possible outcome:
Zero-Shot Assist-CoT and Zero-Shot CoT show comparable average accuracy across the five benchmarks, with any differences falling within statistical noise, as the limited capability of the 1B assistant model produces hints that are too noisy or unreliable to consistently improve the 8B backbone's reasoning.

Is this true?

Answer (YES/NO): NO